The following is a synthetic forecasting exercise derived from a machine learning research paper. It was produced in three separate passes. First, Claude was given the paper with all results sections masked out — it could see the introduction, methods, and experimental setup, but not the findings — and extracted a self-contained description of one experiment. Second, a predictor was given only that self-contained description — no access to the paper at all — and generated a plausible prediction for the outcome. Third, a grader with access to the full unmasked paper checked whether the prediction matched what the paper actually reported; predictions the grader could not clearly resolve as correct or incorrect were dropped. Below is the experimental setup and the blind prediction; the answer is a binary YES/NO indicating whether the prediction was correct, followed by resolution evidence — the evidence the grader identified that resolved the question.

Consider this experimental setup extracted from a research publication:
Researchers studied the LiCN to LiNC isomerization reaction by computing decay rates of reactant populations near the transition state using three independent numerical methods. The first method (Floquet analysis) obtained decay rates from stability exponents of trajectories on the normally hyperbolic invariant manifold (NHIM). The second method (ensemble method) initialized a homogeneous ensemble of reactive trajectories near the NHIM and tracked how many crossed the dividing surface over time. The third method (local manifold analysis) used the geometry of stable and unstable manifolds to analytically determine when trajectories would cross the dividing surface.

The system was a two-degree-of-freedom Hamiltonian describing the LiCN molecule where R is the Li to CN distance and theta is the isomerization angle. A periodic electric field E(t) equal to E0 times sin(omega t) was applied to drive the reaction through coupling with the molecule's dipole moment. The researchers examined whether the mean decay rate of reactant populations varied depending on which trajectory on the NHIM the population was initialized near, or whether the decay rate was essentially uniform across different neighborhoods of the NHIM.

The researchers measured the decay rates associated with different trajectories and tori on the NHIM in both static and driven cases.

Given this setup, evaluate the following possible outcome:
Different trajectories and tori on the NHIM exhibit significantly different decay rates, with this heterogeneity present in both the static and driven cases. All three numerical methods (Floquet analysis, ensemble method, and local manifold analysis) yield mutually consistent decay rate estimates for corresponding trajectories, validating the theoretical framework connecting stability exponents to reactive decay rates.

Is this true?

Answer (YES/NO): YES